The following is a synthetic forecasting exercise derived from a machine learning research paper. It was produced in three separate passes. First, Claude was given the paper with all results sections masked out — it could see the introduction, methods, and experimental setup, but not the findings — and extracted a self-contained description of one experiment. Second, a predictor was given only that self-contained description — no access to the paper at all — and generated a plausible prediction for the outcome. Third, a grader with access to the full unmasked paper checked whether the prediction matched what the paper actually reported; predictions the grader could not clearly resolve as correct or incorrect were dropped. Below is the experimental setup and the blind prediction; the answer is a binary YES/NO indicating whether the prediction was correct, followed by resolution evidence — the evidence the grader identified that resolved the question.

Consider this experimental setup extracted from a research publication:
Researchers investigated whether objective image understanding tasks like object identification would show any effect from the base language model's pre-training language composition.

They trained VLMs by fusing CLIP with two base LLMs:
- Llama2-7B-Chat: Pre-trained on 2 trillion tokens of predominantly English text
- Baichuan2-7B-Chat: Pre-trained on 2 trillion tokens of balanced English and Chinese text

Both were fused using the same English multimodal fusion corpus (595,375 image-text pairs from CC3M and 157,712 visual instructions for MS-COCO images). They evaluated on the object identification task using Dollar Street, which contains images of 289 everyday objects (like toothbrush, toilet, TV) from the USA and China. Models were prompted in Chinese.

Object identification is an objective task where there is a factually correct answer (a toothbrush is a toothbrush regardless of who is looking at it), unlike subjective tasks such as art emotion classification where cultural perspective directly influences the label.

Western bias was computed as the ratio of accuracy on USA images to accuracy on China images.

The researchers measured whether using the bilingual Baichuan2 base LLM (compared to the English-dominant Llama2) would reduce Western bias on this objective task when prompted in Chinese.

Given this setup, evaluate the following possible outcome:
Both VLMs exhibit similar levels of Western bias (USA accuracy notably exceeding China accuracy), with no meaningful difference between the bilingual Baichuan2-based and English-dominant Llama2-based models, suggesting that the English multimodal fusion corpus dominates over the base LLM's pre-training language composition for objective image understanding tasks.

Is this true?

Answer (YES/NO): NO